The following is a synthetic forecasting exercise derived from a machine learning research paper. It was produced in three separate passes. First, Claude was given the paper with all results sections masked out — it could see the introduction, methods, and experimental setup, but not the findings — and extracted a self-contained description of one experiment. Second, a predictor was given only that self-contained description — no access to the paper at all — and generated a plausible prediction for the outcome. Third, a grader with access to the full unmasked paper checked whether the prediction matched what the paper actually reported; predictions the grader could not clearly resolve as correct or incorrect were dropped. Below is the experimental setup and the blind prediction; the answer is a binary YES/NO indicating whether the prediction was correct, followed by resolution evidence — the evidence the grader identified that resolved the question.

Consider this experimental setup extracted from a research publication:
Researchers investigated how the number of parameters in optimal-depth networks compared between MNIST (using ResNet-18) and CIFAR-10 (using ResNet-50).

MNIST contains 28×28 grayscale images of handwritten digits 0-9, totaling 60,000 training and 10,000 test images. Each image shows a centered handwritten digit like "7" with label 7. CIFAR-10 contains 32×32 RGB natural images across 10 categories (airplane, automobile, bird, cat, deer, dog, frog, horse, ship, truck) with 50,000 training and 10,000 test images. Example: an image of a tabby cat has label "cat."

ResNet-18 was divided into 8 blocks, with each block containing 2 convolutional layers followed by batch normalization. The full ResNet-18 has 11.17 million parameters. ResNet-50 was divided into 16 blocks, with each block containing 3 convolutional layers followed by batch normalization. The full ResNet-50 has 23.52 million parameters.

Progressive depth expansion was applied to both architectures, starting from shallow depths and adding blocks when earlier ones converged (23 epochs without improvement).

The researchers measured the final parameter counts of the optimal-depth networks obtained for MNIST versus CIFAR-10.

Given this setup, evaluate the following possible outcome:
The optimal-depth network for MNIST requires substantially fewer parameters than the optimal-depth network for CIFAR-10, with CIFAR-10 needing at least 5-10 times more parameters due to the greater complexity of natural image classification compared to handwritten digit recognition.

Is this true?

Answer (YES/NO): NO